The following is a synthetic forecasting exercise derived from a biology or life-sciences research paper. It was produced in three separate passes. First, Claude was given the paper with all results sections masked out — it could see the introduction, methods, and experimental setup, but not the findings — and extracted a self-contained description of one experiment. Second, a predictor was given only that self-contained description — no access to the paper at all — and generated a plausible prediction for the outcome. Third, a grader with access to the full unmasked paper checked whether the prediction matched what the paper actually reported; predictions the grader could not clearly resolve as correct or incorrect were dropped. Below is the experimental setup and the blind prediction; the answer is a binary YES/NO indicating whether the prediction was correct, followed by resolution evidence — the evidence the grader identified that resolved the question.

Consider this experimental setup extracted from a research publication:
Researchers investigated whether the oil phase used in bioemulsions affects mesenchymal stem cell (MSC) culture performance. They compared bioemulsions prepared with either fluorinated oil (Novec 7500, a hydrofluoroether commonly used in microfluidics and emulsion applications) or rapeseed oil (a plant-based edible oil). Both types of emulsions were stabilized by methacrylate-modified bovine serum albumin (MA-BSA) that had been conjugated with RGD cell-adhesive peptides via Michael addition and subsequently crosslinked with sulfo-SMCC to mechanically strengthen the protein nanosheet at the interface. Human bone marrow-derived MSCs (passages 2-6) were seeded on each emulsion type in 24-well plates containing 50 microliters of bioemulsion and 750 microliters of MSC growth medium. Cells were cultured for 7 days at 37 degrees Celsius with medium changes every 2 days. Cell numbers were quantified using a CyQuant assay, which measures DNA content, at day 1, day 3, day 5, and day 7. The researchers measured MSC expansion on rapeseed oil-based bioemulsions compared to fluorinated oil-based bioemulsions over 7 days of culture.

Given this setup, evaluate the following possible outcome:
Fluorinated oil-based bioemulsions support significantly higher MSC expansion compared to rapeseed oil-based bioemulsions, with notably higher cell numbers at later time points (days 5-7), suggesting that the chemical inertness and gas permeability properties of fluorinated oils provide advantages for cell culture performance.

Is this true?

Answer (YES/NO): NO